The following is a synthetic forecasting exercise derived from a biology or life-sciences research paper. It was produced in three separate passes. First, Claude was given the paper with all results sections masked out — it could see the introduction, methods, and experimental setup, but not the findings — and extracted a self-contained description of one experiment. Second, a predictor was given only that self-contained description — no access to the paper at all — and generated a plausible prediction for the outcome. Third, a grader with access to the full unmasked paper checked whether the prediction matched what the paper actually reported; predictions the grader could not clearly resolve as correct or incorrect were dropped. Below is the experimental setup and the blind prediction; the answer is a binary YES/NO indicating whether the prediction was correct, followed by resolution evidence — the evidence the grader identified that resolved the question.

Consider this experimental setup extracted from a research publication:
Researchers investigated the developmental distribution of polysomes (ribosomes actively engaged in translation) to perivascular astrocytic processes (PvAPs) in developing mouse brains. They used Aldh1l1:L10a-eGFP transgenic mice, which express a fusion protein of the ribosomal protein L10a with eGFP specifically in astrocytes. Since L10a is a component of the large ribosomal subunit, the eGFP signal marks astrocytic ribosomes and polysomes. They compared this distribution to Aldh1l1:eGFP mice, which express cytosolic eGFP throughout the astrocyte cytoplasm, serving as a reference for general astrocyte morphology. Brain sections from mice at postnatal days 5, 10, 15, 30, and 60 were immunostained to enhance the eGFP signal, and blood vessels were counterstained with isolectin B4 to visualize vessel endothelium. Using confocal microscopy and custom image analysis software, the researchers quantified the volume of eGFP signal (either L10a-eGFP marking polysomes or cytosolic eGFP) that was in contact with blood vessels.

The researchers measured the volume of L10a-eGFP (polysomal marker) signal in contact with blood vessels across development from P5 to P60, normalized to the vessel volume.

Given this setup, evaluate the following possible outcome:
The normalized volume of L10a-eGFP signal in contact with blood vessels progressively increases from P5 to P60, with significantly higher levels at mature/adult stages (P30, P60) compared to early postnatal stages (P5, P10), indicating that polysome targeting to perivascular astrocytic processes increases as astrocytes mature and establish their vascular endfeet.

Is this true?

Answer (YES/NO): YES